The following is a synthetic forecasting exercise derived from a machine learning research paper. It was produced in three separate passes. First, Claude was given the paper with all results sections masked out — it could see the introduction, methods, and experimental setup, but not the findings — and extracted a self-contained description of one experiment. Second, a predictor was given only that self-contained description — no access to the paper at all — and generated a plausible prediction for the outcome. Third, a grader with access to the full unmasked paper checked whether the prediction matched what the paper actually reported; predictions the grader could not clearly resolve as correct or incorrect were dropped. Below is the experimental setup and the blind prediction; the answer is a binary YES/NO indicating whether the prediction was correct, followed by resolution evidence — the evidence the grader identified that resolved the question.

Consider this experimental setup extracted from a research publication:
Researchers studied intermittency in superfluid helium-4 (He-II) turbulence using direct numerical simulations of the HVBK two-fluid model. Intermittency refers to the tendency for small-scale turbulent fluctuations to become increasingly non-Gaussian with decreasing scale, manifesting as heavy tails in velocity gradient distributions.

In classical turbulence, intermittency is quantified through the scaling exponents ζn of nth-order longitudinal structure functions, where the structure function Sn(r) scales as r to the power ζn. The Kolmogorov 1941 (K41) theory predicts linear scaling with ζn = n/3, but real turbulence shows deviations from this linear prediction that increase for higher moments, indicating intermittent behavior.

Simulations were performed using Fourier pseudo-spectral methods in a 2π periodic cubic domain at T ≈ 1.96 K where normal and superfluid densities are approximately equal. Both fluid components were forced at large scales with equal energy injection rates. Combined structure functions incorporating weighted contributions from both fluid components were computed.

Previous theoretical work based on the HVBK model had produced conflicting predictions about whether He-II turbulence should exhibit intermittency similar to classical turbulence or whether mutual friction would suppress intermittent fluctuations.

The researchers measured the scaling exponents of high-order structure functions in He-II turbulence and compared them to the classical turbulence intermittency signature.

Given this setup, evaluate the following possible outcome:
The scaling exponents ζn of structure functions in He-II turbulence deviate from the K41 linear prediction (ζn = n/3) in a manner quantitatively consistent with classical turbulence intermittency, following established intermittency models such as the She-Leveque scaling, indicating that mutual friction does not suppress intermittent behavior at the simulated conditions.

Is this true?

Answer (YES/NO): YES